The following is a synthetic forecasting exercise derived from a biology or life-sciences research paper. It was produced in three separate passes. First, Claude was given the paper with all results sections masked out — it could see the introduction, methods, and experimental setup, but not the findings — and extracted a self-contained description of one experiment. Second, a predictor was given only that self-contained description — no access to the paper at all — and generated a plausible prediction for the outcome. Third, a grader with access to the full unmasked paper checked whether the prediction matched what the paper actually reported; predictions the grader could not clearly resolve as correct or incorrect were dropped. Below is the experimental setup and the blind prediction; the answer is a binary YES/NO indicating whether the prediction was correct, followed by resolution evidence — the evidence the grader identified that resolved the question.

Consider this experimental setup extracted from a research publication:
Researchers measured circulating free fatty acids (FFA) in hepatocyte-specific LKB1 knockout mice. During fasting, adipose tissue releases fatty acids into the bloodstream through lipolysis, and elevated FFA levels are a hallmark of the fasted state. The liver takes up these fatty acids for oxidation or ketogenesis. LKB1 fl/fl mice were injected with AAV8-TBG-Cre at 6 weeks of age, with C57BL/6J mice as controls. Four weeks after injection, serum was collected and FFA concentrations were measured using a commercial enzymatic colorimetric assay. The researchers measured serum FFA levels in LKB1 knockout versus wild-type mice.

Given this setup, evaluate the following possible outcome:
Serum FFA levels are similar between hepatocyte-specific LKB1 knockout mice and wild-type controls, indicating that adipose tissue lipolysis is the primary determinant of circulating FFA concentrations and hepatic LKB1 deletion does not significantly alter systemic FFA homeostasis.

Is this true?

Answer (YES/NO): NO